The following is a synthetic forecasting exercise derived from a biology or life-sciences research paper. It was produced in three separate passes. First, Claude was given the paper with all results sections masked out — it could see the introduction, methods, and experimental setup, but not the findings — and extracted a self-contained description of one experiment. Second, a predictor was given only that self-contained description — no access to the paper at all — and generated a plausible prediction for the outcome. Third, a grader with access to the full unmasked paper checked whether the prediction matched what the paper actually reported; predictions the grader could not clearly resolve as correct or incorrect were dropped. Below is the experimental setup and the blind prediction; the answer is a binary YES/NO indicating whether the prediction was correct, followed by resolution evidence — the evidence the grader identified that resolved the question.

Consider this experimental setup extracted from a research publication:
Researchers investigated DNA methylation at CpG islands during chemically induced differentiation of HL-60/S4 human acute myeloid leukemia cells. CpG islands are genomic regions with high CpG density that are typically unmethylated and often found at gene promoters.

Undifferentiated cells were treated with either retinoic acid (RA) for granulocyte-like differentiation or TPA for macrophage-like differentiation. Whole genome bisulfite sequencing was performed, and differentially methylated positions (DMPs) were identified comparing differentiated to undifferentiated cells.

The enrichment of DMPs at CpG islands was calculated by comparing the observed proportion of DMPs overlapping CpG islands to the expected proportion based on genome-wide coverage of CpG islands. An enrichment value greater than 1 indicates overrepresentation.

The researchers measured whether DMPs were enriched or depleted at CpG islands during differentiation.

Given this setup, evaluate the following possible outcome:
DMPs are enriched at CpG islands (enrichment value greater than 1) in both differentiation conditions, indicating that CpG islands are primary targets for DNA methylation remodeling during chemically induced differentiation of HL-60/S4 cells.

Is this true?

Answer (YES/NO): YES